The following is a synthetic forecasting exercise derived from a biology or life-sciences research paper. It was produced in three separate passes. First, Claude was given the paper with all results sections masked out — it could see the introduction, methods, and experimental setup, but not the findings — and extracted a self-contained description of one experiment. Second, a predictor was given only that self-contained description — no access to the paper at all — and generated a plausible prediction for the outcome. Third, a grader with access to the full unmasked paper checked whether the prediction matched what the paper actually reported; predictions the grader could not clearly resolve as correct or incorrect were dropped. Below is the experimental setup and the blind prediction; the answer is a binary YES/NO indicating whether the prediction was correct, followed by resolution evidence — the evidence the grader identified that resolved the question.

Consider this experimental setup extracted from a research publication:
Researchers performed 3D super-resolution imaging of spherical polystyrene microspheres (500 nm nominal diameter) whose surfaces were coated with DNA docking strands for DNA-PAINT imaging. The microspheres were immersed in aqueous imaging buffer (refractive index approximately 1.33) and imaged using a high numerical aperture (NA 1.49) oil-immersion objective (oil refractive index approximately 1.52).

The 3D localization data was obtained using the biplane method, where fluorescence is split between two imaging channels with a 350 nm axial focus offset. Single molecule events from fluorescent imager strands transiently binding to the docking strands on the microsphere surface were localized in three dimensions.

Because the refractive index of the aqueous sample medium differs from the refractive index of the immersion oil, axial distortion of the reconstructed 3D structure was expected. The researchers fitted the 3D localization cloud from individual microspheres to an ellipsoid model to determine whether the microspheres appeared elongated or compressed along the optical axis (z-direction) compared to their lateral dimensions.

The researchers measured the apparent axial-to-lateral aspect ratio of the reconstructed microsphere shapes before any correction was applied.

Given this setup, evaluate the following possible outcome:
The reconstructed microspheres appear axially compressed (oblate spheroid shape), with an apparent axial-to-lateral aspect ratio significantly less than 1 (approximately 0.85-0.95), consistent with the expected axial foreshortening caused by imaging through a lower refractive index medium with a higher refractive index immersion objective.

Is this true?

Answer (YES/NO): NO